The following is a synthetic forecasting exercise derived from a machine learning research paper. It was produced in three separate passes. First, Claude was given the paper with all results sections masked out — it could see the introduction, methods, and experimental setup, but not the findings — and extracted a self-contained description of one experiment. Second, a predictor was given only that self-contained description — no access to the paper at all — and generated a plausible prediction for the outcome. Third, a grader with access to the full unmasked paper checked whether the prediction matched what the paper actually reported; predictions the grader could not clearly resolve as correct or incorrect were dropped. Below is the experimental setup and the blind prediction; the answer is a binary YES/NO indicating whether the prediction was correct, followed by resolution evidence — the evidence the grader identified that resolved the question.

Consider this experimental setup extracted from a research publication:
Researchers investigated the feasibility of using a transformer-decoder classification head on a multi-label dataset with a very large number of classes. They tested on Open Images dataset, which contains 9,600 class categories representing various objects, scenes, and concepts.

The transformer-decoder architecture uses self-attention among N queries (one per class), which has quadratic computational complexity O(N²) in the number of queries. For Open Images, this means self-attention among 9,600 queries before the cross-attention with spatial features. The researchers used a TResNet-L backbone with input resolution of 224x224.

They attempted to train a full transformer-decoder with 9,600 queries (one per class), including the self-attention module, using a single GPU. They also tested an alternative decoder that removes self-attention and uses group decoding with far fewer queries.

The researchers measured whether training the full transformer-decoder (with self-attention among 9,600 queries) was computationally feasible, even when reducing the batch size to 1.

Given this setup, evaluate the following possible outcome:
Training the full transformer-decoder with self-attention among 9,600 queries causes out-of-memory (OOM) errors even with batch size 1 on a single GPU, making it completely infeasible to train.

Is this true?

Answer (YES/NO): YES